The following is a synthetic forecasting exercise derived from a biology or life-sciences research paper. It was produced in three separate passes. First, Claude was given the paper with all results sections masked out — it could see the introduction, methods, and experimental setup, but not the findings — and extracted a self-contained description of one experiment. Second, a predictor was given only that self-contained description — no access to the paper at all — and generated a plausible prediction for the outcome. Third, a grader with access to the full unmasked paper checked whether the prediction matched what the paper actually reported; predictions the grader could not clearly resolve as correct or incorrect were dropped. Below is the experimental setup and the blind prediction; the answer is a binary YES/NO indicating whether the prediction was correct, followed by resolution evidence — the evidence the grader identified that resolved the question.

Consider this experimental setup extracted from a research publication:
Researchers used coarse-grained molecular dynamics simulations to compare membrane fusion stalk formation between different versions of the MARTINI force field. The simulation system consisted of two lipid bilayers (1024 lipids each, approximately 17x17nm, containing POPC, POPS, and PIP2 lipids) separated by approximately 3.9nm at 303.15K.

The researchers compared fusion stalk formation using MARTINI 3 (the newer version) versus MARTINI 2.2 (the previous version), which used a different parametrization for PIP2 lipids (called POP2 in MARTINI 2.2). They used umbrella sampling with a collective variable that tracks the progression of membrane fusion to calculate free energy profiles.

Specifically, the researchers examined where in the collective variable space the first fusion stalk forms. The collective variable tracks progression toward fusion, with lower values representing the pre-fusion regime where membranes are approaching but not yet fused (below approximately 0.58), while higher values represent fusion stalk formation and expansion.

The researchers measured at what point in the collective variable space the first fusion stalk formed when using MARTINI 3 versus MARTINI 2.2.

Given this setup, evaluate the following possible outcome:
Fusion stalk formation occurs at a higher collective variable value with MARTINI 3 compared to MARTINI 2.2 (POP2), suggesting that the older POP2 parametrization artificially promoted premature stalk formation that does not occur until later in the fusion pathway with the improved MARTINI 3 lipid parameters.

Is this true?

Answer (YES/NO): NO